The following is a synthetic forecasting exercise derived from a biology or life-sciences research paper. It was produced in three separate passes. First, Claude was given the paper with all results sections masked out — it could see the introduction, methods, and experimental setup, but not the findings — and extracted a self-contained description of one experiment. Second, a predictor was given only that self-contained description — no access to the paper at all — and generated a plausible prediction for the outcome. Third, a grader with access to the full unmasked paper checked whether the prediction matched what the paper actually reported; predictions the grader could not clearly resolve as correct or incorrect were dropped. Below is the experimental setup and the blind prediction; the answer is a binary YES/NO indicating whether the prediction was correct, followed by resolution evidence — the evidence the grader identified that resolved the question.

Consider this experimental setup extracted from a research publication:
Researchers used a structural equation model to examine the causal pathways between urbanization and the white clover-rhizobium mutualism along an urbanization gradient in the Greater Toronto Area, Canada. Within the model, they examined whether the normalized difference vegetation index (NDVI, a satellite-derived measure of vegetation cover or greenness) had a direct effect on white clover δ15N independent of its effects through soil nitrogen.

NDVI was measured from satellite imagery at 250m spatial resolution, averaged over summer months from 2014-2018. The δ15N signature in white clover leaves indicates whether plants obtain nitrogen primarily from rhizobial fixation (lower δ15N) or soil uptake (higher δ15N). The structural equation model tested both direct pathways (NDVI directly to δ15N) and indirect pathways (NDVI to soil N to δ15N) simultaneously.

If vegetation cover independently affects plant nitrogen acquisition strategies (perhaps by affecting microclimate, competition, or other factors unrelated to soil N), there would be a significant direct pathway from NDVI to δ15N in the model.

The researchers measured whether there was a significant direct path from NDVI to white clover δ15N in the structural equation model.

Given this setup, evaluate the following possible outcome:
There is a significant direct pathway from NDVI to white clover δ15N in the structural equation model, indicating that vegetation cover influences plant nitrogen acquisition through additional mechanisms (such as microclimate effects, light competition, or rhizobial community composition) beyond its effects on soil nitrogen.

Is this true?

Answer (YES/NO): NO